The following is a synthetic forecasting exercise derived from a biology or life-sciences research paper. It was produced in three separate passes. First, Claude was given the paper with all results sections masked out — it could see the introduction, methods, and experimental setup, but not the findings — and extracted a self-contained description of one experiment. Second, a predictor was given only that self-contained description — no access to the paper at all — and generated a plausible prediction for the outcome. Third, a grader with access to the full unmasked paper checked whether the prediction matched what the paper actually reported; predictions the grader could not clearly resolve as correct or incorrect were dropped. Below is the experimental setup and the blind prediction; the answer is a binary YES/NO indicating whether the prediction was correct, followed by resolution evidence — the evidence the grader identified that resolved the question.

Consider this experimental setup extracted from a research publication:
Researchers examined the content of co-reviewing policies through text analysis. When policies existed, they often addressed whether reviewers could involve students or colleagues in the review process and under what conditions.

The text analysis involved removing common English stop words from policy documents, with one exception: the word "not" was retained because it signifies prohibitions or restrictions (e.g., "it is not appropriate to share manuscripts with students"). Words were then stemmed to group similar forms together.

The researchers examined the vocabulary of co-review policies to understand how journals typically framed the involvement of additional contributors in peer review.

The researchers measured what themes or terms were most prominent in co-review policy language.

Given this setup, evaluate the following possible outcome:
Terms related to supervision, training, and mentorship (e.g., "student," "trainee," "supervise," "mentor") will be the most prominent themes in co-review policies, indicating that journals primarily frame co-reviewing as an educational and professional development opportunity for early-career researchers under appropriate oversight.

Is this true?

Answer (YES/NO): NO